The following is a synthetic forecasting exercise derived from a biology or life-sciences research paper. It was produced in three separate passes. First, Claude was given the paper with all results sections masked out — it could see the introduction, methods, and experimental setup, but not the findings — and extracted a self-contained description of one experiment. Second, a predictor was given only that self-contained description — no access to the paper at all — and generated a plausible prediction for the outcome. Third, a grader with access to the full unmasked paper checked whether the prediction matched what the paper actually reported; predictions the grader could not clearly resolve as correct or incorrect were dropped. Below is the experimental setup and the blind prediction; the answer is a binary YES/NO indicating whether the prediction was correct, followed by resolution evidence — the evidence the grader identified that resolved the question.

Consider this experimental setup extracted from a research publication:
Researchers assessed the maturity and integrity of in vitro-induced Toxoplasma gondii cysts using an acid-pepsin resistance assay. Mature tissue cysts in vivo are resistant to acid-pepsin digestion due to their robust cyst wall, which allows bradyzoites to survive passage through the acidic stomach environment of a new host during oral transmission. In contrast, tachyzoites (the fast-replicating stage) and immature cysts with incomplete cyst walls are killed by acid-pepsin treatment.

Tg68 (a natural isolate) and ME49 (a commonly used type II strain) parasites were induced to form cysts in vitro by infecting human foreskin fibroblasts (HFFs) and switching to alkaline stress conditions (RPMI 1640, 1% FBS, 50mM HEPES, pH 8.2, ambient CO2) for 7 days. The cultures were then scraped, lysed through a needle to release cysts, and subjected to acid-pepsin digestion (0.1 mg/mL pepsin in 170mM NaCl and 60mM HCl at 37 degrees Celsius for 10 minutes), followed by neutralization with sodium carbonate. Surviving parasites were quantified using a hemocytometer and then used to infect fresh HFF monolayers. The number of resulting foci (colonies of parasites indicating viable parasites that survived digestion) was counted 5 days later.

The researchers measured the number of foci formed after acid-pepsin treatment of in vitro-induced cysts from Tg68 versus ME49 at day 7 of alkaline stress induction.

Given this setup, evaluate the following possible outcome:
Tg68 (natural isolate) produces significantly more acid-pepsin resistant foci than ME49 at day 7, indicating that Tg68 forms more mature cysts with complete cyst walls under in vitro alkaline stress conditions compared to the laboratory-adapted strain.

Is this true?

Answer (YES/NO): NO